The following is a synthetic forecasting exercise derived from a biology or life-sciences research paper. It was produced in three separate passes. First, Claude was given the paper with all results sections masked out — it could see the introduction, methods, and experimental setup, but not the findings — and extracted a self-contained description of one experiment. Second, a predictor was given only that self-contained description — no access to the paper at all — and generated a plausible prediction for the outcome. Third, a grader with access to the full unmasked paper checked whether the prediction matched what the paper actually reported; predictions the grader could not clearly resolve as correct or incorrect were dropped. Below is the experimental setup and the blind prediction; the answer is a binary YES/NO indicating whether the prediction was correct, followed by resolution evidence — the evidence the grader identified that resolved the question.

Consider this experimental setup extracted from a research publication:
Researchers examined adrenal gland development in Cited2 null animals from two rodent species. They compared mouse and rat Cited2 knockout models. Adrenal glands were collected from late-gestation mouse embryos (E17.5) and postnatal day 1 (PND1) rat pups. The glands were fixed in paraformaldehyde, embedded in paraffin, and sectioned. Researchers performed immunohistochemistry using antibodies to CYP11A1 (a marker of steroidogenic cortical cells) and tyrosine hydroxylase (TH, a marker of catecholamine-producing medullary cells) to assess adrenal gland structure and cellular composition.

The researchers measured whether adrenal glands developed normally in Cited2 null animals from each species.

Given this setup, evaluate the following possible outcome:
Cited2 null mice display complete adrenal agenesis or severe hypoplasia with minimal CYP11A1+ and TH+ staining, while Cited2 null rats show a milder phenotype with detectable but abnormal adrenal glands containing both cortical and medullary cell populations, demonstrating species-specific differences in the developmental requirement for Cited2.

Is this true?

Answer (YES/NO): NO